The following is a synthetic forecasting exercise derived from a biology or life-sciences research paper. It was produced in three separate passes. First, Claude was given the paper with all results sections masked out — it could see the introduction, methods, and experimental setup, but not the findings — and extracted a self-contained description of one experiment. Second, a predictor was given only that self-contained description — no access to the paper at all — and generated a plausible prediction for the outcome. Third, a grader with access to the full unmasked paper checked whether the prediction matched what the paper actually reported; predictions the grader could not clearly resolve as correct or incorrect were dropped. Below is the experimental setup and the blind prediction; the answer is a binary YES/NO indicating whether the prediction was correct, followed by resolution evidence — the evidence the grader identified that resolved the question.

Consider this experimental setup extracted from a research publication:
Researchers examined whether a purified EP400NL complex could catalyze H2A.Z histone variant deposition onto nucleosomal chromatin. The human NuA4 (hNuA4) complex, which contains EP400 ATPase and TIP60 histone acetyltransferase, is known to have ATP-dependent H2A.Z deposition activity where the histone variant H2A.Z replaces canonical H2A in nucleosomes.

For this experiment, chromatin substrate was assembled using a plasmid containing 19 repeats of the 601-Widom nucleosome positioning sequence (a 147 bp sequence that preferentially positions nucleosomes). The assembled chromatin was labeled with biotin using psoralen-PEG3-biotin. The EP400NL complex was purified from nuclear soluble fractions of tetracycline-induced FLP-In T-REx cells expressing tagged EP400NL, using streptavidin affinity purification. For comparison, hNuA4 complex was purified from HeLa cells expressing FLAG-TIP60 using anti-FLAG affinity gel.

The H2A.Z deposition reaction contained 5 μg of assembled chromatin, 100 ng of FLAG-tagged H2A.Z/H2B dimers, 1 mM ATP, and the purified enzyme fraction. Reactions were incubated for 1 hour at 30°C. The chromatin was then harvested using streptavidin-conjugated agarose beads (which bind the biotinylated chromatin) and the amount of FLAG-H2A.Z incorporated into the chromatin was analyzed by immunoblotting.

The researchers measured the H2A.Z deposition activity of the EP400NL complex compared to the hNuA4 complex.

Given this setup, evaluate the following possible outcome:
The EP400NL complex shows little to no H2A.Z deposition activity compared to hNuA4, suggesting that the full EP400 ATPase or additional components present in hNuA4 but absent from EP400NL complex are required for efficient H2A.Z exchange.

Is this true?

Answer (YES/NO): NO